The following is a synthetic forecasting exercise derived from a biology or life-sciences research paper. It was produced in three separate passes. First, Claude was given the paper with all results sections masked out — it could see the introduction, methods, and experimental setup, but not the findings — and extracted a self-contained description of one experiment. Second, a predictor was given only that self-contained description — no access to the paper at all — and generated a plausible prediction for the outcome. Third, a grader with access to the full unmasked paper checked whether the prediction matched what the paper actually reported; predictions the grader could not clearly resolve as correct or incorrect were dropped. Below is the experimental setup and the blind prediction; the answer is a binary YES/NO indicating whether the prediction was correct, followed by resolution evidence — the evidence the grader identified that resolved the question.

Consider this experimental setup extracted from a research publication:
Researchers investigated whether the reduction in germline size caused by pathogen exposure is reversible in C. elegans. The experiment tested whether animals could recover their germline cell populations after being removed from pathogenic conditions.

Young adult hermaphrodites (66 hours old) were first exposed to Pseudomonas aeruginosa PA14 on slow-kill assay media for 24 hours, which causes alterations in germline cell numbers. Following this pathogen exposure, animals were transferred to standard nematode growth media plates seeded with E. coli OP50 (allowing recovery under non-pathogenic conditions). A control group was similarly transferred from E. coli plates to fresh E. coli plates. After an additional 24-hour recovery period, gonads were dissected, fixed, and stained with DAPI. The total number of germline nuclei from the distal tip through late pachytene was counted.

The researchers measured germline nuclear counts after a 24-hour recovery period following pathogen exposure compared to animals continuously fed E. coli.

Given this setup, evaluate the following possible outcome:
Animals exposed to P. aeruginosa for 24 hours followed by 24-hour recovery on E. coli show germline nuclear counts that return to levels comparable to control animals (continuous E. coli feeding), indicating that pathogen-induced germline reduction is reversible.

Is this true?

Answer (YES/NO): NO